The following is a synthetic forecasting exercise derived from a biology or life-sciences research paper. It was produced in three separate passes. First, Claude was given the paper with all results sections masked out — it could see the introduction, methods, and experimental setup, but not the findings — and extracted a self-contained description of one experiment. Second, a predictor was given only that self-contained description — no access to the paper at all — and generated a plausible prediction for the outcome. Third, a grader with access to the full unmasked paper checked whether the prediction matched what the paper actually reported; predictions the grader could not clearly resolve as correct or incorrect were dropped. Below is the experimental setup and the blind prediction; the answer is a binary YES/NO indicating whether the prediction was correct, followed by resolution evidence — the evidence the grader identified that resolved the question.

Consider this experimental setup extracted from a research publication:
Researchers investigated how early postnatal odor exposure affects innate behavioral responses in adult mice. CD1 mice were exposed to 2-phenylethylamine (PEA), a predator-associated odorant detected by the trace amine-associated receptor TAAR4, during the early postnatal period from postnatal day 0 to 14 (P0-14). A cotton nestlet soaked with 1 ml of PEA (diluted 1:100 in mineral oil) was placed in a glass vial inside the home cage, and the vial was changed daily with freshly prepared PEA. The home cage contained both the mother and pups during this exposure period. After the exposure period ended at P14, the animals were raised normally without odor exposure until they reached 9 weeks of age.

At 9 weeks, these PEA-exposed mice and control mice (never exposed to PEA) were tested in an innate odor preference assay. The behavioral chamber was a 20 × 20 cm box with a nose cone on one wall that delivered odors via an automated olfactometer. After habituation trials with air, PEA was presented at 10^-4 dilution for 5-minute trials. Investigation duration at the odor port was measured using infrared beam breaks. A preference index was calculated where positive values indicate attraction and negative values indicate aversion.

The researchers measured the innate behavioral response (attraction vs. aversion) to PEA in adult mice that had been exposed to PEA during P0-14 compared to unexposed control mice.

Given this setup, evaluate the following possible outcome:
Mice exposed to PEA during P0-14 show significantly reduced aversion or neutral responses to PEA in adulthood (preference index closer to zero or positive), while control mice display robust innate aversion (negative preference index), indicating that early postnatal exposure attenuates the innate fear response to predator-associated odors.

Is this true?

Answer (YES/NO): YES